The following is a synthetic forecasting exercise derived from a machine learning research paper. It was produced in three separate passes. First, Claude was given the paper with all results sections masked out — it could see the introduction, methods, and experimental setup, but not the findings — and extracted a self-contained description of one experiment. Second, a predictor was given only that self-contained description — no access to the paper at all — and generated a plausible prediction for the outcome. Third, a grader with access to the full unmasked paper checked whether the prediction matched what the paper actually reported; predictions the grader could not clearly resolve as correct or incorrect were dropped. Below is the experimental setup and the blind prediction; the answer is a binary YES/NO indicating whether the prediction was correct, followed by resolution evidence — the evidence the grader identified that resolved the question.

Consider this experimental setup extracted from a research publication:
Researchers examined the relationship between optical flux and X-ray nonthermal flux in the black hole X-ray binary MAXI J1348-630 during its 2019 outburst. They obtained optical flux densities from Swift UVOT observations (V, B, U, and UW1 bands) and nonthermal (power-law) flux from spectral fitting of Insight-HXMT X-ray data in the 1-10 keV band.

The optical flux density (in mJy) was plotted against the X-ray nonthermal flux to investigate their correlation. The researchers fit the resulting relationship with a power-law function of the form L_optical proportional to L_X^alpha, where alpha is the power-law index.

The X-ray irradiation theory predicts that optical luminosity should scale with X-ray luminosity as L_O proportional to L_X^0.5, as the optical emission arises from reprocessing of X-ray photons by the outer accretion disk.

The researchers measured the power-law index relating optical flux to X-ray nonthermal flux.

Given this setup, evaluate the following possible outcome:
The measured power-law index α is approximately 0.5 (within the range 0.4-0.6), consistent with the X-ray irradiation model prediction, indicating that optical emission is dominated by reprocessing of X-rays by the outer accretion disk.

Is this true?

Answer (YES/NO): NO